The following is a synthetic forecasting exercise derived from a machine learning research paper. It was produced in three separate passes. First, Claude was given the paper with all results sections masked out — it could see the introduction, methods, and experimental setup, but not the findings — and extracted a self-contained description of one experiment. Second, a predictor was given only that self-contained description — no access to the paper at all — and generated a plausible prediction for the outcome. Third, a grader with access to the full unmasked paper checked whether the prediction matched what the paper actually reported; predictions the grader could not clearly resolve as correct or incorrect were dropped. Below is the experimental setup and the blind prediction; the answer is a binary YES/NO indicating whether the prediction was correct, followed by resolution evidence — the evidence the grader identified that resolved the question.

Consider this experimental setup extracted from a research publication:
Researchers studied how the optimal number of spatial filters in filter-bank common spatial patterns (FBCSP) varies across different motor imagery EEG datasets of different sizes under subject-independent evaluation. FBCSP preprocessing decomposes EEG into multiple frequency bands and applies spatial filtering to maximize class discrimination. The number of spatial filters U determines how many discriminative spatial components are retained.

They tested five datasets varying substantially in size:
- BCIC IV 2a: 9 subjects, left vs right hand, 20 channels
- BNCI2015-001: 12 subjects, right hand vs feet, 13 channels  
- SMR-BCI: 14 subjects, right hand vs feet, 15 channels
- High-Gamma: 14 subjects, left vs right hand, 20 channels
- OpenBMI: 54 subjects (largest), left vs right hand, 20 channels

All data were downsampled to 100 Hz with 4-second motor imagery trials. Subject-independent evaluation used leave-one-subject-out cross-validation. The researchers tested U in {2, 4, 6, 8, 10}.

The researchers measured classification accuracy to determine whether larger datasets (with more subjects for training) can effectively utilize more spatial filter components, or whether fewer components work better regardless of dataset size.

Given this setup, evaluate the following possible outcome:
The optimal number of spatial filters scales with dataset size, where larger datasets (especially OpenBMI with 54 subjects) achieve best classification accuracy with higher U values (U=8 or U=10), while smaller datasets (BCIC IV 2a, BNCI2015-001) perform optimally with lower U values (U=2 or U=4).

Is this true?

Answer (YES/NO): NO